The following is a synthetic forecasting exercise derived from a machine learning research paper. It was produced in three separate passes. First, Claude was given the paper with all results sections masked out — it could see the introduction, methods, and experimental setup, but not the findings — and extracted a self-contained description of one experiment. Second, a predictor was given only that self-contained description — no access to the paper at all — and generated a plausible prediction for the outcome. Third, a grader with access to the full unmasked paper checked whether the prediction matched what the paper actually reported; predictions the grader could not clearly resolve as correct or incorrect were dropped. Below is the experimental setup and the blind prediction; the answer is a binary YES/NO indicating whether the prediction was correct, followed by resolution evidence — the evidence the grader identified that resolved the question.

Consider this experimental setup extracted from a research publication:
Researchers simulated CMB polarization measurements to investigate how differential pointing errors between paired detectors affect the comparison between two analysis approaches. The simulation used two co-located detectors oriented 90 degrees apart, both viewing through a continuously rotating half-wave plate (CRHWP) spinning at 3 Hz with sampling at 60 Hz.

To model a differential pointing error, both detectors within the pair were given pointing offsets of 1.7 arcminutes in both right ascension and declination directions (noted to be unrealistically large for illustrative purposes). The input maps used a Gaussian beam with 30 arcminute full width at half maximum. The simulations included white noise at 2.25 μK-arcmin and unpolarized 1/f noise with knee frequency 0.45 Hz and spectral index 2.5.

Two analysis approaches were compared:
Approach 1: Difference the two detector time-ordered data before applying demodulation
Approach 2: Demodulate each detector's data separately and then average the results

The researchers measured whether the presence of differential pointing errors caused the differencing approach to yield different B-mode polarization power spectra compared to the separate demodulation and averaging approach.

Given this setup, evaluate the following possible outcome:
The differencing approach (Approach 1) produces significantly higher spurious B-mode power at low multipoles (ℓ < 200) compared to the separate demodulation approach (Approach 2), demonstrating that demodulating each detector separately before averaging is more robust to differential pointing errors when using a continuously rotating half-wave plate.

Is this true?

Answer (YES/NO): NO